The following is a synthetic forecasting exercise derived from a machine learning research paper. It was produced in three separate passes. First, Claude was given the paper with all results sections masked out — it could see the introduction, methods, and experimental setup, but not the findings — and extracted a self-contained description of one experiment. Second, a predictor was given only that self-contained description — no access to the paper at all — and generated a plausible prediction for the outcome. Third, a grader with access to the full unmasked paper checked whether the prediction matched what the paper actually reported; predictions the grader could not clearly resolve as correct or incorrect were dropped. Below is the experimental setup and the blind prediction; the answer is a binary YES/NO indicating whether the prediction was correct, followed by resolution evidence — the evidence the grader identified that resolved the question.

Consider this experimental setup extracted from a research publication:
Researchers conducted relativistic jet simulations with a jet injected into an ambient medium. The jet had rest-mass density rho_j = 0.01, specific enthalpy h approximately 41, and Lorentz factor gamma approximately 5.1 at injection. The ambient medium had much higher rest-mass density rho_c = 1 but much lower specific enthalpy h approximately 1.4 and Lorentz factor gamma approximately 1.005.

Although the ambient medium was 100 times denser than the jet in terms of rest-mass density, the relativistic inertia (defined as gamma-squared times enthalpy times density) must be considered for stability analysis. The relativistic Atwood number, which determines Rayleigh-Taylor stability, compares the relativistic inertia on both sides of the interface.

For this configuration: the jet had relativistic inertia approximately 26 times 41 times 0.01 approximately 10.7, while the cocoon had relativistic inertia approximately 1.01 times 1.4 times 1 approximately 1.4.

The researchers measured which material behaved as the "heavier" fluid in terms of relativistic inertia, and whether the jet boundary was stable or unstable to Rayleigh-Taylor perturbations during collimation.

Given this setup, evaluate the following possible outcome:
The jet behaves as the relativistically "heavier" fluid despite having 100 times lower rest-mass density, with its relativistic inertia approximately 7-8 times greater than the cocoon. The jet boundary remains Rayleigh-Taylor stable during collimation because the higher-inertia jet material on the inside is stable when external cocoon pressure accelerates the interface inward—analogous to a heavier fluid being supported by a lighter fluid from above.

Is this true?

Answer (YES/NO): NO